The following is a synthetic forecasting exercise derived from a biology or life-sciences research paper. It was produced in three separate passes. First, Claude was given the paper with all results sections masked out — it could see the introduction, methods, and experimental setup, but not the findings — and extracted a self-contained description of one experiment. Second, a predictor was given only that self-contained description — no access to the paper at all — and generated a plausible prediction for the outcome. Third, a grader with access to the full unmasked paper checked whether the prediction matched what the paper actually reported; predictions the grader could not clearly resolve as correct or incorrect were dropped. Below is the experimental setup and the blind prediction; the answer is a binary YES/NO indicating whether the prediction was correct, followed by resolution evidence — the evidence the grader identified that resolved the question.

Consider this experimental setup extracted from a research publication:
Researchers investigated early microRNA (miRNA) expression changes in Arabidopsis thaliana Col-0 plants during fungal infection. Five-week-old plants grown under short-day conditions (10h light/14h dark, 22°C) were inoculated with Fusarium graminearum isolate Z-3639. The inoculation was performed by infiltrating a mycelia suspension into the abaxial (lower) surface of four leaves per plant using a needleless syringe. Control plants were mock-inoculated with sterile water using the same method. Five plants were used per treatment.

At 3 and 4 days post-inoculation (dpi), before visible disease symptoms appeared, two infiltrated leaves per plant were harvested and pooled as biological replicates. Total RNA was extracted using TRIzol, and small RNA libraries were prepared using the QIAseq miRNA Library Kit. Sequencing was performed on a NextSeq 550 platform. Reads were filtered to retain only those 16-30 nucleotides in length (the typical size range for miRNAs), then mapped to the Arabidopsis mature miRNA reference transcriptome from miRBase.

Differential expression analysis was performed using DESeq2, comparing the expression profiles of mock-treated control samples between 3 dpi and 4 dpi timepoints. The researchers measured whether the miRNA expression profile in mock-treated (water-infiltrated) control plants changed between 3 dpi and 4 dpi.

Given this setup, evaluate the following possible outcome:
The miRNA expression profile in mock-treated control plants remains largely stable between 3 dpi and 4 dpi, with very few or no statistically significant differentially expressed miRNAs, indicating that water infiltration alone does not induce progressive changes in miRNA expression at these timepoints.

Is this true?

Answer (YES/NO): YES